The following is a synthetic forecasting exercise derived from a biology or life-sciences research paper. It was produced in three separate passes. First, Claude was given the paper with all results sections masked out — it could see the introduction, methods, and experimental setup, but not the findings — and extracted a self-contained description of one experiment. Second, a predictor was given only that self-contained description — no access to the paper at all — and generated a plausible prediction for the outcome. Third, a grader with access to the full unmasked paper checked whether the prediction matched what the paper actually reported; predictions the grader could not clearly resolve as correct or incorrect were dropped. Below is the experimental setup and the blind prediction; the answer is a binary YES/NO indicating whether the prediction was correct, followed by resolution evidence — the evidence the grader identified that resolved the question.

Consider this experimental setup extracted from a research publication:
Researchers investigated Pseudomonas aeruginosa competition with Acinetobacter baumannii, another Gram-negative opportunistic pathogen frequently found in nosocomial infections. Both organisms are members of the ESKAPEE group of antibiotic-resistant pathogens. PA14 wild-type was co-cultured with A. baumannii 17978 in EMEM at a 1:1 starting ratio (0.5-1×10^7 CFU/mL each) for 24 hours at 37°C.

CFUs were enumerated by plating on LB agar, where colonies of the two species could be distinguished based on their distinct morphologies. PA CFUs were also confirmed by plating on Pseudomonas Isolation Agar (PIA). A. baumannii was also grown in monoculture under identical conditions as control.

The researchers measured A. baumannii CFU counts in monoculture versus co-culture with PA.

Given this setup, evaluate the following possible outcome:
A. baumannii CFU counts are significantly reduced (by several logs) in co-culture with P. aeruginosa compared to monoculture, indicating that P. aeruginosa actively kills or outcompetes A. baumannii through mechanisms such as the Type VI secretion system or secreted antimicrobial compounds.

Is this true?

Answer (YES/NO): YES